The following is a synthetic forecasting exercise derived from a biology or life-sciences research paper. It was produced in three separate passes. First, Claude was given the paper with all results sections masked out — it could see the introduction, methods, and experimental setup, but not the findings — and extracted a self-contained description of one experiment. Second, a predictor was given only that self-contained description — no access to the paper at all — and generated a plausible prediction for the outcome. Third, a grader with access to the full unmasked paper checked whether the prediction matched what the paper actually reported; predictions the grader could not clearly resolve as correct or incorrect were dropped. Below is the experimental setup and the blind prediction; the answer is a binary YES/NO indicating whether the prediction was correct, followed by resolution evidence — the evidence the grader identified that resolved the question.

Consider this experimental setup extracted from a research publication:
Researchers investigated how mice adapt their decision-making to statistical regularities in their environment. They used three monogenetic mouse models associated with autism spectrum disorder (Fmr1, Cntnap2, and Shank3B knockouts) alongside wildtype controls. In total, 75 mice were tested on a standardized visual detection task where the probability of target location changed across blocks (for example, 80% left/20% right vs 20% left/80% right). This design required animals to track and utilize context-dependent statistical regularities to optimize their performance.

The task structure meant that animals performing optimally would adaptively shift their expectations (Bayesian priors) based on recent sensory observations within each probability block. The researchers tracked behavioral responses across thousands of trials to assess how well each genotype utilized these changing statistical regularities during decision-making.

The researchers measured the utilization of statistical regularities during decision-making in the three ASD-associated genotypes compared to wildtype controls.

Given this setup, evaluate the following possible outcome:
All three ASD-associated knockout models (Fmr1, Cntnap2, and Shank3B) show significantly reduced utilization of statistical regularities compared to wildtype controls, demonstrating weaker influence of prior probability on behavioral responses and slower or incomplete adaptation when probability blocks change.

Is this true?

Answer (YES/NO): YES